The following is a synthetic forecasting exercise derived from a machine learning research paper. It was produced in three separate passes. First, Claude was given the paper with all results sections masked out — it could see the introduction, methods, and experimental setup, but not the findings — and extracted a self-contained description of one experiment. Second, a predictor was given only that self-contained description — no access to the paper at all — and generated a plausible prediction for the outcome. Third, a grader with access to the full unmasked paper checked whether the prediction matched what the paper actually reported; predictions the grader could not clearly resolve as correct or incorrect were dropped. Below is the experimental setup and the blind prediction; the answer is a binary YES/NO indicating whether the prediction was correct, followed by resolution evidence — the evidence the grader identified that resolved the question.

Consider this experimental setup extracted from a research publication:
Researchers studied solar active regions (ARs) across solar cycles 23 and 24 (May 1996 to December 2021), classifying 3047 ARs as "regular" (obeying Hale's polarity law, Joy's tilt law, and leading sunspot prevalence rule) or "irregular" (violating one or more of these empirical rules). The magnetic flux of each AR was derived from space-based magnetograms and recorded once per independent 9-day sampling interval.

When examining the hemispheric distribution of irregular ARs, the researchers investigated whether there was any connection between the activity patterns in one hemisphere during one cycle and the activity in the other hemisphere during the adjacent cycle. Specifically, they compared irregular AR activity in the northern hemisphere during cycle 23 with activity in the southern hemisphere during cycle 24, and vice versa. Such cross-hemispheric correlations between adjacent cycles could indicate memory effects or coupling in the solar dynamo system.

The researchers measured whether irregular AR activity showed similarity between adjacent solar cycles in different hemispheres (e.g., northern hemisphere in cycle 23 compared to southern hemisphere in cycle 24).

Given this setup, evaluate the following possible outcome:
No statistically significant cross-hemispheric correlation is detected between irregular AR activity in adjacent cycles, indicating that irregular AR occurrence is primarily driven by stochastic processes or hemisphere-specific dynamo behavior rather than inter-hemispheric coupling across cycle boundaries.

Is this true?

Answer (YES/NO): NO